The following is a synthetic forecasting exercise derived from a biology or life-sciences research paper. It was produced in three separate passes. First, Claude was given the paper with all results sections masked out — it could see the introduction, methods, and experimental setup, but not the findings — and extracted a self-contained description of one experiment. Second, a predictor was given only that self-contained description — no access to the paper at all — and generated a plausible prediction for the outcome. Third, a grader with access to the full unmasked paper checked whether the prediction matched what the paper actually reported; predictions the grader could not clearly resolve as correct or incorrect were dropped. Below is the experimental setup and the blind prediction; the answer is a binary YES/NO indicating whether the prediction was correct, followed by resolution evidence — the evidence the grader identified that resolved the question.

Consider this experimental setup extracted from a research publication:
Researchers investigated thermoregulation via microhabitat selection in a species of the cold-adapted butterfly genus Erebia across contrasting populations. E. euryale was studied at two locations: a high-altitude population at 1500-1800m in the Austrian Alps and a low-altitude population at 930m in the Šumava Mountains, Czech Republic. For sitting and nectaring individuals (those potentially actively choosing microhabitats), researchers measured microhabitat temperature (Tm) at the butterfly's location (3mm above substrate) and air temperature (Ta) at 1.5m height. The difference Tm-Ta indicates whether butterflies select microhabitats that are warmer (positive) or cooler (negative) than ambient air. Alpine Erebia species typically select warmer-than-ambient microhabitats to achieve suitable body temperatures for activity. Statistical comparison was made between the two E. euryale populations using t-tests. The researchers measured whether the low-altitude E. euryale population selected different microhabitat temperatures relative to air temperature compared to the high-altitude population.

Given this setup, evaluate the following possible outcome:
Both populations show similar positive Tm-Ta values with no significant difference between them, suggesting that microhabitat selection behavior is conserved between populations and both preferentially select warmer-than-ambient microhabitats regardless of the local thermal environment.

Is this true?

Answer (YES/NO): NO